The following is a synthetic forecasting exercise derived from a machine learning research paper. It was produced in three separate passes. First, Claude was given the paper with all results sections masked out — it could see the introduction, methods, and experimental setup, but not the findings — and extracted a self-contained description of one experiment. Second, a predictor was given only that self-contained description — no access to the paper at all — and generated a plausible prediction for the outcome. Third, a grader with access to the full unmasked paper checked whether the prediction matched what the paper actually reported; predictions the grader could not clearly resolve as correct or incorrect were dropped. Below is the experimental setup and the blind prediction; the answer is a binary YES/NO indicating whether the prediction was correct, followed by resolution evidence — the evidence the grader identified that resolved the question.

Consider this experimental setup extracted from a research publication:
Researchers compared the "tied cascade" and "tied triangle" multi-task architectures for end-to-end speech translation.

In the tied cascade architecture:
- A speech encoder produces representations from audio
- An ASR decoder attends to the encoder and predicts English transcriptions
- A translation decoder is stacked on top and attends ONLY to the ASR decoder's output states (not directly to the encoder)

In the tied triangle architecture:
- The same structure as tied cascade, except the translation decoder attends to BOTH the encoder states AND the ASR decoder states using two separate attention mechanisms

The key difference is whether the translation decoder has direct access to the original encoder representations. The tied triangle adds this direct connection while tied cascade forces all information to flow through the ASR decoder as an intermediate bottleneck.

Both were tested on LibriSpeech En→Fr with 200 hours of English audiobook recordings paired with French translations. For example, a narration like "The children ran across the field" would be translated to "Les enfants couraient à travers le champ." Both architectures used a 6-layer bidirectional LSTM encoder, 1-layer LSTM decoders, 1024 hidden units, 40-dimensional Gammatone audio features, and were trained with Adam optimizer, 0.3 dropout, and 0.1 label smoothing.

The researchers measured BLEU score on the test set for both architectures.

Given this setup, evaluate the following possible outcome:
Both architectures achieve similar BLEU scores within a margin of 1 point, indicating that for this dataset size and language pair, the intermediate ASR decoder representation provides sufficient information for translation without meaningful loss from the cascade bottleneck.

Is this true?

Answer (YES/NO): YES